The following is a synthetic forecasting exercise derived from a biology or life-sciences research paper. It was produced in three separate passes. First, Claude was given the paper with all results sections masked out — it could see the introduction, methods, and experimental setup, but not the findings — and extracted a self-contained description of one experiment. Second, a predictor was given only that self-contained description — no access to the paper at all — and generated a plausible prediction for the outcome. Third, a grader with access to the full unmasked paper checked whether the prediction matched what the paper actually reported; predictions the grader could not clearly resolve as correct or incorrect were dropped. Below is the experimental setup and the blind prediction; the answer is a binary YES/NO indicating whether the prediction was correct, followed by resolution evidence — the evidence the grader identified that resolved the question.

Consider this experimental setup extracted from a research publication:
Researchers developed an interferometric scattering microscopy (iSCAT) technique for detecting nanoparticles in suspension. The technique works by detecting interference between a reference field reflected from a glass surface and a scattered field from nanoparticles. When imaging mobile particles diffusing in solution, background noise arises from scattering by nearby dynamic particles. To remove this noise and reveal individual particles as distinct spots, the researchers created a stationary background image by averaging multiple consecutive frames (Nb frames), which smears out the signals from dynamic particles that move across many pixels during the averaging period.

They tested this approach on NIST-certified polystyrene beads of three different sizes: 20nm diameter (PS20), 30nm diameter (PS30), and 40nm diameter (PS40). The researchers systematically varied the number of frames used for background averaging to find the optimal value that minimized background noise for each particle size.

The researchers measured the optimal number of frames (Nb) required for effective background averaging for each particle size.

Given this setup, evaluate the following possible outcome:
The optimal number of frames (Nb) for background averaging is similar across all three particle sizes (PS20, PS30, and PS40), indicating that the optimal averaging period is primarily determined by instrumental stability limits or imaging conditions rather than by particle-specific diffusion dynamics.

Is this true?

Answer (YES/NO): NO